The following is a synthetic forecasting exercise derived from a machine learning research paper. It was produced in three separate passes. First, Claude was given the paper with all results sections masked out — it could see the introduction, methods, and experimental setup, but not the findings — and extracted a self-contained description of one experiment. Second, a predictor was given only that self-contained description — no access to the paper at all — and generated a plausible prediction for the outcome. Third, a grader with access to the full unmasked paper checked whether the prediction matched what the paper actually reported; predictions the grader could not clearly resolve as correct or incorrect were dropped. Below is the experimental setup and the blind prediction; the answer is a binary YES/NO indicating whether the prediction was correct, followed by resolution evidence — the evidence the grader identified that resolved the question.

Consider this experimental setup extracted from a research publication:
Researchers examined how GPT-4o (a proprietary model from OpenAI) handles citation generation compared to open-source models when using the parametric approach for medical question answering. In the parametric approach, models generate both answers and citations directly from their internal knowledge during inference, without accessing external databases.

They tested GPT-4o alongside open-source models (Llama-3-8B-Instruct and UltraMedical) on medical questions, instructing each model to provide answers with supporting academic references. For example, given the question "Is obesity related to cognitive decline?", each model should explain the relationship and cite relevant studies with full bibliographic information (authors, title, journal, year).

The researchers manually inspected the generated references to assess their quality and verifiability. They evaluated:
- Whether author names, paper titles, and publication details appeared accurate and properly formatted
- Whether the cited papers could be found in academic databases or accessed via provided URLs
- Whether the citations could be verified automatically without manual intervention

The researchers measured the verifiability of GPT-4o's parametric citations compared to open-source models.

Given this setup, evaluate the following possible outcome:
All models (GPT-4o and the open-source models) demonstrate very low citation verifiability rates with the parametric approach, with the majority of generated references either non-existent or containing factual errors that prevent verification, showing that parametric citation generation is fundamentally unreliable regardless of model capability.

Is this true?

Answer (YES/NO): NO